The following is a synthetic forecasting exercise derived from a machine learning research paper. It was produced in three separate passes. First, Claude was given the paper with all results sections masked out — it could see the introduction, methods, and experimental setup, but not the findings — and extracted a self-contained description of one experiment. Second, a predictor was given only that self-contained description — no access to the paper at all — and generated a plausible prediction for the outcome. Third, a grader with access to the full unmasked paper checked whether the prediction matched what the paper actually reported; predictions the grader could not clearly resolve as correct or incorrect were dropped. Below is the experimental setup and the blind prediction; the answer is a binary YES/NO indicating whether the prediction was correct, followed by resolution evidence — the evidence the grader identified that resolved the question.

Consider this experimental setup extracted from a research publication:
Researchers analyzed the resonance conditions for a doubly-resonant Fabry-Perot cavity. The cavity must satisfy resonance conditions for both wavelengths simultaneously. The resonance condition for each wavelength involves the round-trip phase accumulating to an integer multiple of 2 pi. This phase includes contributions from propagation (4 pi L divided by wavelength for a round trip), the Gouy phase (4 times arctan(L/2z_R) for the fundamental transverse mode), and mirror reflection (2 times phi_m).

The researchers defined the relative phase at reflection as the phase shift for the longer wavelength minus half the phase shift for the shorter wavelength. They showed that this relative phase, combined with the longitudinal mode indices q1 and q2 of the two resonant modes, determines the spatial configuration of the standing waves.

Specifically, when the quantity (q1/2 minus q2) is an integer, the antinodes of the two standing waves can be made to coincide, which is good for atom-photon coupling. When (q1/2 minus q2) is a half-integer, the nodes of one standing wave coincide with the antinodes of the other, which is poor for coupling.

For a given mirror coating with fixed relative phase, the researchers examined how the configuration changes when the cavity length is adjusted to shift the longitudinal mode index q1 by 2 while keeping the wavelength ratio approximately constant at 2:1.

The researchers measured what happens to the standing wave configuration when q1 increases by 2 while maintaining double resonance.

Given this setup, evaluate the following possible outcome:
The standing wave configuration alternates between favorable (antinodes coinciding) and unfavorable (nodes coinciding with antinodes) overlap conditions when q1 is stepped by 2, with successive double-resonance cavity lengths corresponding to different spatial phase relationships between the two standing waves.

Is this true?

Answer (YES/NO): NO